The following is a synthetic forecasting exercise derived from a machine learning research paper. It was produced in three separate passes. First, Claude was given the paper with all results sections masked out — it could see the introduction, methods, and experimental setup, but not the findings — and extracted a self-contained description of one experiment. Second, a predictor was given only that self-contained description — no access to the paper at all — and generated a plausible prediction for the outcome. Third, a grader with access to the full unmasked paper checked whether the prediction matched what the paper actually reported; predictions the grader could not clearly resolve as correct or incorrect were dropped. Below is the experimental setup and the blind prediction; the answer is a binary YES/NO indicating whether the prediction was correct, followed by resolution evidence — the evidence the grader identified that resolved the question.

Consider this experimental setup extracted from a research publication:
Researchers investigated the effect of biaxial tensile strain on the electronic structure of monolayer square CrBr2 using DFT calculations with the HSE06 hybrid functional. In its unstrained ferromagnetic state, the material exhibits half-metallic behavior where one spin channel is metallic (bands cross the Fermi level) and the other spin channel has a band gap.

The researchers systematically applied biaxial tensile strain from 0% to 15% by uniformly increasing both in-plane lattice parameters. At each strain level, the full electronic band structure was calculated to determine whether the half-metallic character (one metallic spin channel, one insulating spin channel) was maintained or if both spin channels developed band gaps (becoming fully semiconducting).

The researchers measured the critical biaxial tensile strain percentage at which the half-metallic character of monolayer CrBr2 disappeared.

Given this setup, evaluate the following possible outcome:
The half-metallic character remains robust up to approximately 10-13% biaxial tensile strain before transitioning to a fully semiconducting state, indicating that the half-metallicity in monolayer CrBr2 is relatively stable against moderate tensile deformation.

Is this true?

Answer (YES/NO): NO